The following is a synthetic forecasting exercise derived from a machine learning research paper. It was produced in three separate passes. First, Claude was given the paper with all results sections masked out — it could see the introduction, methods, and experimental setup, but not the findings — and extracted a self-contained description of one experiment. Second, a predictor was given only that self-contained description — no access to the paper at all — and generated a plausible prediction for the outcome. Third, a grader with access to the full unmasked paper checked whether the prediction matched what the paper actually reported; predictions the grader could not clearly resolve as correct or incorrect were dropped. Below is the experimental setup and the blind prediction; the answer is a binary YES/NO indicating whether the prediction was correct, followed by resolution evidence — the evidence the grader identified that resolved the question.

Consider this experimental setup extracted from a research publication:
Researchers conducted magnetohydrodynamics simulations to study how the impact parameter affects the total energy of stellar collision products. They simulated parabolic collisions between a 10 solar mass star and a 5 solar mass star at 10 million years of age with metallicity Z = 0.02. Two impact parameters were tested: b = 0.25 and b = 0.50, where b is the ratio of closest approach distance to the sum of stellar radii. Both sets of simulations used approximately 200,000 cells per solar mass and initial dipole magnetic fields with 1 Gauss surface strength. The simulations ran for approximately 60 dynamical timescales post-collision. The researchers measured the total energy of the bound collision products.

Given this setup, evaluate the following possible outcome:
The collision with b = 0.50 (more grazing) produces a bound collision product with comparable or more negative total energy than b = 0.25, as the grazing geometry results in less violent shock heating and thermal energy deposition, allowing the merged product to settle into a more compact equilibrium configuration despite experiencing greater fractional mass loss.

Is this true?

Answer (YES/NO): NO